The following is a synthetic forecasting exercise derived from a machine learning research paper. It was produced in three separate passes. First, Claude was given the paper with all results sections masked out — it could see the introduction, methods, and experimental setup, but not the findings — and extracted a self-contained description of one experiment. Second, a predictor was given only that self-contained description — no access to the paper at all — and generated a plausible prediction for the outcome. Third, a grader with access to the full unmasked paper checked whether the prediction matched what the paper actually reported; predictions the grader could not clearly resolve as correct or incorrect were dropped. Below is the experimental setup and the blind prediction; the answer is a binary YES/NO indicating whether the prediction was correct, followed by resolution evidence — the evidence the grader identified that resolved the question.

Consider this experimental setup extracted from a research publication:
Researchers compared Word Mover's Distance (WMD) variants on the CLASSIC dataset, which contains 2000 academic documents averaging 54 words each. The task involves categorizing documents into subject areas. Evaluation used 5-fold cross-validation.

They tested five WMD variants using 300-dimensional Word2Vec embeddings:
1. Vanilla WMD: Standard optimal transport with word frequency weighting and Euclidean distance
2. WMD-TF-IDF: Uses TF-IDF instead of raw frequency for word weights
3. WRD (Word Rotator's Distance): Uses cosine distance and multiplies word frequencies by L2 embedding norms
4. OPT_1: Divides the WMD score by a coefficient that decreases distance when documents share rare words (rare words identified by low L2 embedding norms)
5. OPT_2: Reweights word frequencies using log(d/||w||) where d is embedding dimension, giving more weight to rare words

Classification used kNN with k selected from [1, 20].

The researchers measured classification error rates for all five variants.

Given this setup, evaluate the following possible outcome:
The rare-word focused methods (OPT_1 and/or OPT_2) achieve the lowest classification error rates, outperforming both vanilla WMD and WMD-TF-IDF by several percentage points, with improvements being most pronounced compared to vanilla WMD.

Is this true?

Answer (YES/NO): NO